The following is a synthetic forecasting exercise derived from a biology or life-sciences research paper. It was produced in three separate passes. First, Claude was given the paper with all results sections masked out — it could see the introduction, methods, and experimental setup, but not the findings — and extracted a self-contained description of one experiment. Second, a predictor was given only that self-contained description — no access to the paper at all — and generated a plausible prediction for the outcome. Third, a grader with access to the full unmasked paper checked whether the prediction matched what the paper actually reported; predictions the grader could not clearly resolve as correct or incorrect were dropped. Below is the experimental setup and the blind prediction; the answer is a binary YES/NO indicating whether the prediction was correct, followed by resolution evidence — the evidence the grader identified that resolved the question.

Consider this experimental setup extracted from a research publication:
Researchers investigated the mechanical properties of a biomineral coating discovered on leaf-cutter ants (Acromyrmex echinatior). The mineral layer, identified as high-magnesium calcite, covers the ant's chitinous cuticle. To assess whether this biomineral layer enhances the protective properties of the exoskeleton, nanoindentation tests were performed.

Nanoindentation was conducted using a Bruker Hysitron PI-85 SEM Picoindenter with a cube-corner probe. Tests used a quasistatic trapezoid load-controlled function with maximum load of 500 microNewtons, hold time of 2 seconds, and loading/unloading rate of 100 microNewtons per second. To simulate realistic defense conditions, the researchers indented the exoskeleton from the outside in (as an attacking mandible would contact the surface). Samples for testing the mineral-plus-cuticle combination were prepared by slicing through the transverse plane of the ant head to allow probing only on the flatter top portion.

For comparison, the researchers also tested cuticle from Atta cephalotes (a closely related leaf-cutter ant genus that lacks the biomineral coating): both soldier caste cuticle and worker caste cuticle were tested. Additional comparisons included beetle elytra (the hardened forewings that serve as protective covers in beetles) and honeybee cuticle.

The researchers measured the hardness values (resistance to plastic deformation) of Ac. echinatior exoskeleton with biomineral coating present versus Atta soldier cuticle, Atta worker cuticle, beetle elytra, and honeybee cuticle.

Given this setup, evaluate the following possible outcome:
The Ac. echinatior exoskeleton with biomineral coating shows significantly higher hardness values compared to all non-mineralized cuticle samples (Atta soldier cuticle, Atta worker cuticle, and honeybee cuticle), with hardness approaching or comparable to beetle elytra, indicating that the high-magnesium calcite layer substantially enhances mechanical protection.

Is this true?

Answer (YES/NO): NO